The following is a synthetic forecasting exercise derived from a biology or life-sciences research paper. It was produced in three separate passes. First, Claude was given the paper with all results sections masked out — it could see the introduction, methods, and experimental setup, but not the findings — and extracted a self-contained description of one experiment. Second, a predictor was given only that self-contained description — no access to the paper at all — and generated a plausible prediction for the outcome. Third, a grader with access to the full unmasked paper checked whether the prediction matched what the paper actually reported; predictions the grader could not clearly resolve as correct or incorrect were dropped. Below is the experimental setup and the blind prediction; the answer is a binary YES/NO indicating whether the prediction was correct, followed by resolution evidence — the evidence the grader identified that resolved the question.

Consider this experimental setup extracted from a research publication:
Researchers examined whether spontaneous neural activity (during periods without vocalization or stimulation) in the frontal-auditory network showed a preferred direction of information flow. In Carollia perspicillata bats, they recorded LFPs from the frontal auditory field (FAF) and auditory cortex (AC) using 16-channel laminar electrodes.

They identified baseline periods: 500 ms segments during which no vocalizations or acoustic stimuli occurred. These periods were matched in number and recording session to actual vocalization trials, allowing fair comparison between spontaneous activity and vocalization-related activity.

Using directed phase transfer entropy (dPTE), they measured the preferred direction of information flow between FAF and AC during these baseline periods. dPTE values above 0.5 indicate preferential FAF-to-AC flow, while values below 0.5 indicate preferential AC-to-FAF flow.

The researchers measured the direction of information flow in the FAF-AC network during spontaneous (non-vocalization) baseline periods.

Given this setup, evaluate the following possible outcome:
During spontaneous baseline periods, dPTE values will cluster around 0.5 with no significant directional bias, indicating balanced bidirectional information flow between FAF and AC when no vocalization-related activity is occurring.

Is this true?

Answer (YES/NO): NO